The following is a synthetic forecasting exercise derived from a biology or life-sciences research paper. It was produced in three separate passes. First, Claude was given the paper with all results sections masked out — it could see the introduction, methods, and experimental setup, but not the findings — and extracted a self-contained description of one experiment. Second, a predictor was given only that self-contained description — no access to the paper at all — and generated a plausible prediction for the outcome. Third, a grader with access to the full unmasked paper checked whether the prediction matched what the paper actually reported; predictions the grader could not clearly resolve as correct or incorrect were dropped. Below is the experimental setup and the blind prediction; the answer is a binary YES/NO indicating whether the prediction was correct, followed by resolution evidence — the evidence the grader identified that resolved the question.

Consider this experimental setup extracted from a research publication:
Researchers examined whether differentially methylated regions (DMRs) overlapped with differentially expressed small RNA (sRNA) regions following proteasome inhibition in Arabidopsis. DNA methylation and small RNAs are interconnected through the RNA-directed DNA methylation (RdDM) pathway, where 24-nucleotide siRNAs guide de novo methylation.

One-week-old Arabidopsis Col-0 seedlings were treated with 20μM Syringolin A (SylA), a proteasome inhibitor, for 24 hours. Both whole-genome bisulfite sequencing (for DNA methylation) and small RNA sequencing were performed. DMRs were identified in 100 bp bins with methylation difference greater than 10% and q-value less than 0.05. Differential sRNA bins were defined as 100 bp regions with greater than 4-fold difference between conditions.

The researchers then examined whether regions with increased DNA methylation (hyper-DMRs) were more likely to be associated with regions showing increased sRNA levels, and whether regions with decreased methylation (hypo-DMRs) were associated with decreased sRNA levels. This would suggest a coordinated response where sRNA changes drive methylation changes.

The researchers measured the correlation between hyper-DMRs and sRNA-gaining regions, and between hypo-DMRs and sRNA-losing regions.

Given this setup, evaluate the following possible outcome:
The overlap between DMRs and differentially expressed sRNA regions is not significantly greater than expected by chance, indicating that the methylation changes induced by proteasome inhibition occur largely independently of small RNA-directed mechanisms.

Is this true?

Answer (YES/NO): YES